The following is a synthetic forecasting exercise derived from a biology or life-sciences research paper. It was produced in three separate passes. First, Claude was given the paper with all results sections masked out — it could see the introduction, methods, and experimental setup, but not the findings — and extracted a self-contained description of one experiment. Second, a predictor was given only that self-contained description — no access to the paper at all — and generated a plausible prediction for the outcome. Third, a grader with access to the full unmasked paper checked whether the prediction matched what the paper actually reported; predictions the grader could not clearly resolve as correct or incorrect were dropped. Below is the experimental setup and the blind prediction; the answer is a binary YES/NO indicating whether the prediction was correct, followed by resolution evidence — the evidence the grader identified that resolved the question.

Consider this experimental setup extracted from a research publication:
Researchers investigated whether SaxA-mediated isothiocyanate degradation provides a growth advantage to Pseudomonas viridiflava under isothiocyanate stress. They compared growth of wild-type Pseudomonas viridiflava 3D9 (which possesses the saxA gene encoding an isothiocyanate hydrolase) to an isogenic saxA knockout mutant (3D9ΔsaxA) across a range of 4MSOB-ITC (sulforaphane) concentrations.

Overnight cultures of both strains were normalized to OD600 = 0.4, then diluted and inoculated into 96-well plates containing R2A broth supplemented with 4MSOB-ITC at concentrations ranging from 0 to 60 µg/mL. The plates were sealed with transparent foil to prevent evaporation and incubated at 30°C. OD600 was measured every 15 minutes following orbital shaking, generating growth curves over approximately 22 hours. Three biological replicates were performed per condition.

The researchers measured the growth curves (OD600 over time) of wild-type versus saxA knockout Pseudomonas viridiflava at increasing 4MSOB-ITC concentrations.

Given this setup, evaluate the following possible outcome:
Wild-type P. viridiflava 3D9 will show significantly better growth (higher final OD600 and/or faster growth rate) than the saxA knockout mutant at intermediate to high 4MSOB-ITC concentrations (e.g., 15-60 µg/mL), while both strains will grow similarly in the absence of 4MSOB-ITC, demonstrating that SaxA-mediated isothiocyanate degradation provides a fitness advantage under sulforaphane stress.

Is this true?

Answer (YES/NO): YES